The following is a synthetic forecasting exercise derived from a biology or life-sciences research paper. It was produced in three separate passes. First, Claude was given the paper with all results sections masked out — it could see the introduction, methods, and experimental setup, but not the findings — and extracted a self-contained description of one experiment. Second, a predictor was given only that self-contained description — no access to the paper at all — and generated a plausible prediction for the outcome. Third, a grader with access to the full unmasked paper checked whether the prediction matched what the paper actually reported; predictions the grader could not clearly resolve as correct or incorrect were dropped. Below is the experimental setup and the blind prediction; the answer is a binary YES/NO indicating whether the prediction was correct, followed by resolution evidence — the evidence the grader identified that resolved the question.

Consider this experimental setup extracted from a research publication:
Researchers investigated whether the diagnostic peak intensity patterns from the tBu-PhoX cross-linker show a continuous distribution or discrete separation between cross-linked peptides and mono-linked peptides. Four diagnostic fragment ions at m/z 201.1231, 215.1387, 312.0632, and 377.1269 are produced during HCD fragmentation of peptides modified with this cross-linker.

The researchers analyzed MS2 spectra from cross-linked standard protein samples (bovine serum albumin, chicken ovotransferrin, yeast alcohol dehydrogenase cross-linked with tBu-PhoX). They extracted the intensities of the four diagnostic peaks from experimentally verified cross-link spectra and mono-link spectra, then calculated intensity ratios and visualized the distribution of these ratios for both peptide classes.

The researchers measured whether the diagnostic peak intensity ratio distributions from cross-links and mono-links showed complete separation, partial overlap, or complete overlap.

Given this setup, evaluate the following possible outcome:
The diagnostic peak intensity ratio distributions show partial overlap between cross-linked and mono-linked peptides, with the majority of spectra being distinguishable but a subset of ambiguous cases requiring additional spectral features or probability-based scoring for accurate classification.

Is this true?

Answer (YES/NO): YES